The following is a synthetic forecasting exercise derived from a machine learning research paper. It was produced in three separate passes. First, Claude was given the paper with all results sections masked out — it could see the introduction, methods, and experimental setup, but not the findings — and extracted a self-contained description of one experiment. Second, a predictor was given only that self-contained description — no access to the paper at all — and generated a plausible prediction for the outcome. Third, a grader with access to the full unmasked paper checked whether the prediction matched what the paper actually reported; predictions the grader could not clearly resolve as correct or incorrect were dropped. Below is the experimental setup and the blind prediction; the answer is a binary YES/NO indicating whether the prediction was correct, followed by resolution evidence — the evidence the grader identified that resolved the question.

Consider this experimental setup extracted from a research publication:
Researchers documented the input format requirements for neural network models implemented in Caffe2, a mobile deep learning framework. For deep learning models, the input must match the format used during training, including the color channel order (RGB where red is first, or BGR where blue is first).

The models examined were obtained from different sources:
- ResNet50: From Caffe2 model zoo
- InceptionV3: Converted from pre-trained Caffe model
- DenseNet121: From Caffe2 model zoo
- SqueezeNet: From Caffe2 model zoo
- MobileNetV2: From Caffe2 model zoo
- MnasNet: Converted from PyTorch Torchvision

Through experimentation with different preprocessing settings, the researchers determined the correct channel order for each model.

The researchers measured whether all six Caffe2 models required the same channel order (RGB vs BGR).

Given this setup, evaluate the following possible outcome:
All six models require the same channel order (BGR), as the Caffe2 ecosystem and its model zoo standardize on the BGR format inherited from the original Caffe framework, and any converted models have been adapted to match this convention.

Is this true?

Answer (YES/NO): NO